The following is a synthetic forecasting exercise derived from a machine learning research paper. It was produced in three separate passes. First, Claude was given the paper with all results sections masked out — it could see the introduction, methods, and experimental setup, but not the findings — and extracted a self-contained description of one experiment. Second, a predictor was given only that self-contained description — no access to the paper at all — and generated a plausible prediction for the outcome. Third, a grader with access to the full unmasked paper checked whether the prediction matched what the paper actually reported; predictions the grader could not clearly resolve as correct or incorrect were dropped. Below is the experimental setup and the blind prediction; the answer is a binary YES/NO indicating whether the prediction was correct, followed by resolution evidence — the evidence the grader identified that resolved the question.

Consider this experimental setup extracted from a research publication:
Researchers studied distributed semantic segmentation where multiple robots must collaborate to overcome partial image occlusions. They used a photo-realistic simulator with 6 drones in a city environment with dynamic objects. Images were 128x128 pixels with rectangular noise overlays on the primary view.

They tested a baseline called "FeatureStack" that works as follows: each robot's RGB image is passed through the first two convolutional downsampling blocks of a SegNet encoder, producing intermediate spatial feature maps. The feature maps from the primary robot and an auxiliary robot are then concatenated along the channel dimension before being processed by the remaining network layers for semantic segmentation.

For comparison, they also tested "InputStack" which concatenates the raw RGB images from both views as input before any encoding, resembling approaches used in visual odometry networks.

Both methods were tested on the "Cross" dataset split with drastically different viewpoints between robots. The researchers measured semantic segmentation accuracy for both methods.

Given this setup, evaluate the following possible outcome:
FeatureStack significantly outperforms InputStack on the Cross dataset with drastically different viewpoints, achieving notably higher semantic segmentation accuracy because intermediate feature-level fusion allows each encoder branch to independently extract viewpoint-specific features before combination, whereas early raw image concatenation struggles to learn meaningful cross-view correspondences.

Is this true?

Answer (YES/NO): NO